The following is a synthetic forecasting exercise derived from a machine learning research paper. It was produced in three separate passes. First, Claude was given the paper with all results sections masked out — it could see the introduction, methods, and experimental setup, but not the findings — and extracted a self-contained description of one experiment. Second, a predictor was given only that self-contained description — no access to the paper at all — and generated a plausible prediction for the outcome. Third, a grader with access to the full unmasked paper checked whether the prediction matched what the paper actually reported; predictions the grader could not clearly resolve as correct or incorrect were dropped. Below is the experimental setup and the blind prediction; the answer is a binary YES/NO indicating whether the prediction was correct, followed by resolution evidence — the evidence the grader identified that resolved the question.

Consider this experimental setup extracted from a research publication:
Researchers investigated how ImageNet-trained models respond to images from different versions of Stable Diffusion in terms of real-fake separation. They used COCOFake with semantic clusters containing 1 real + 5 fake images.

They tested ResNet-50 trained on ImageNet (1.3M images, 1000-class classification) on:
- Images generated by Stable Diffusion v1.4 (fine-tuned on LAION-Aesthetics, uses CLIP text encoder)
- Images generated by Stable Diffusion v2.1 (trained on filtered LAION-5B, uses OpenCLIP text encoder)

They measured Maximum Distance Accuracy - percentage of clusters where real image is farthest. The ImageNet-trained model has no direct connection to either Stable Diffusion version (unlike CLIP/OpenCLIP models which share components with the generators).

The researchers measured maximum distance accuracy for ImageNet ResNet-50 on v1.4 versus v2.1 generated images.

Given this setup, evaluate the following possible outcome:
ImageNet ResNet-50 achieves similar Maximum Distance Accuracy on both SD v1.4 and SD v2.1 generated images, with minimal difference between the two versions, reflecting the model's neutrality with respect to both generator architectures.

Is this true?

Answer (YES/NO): NO